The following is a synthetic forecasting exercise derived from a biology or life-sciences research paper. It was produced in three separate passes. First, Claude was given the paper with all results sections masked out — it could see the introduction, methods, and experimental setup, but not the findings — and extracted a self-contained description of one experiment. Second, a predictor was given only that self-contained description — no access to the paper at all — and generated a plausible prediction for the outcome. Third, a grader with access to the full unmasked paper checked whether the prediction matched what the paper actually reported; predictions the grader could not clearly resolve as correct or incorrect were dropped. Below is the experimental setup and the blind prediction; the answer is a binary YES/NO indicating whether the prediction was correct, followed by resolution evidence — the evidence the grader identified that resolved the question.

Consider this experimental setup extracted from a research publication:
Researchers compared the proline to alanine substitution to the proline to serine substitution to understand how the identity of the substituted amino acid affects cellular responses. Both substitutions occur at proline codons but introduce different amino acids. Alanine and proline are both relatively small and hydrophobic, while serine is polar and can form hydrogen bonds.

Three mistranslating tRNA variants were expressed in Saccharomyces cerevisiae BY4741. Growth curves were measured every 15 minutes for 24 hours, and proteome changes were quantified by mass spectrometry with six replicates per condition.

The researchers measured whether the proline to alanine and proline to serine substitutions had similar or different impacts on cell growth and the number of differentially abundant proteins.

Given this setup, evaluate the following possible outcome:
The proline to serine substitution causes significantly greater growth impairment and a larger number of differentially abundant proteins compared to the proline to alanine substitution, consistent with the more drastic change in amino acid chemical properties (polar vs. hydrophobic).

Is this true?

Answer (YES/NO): YES